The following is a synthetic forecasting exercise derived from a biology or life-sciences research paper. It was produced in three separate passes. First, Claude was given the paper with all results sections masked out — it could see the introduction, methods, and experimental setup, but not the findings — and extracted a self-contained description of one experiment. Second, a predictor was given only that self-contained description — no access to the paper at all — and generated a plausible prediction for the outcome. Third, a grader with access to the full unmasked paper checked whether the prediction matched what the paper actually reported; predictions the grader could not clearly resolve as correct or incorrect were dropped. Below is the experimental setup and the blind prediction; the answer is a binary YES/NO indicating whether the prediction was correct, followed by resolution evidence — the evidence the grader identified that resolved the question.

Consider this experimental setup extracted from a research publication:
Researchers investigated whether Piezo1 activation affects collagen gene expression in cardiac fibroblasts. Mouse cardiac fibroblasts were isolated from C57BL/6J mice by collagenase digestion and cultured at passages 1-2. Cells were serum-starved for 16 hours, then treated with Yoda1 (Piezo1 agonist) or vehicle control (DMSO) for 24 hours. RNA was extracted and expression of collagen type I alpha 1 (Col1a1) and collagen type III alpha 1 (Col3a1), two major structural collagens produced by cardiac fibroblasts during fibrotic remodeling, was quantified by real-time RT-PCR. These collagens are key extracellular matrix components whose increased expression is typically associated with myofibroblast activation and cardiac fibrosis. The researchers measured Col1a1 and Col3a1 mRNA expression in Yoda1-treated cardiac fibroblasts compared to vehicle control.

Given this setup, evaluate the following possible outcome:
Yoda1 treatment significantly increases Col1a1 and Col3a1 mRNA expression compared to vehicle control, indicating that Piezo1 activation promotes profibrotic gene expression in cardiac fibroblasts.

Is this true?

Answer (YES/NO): NO